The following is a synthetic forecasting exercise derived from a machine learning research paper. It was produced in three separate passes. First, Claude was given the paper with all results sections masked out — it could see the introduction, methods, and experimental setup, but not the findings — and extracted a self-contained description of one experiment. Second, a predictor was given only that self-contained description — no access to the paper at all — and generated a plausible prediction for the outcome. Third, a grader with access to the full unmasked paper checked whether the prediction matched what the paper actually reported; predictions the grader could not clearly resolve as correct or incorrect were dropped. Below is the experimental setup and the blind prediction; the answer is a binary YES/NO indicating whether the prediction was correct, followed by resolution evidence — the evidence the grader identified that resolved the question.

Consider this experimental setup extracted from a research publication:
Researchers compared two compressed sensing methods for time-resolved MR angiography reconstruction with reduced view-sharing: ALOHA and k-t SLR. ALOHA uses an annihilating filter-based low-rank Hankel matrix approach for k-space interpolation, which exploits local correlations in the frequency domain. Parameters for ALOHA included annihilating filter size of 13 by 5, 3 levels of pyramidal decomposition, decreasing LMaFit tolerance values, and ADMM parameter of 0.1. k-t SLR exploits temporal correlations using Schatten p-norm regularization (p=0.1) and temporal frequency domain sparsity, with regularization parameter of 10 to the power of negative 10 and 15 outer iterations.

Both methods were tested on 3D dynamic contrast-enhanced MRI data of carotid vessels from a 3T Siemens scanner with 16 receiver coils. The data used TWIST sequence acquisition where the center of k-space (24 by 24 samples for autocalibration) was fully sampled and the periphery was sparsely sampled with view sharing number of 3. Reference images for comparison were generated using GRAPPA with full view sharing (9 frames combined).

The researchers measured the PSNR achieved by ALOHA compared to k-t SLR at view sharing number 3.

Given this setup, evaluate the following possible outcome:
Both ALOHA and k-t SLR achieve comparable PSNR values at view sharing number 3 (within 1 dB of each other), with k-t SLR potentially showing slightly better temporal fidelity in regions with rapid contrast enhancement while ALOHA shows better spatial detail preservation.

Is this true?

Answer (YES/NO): NO